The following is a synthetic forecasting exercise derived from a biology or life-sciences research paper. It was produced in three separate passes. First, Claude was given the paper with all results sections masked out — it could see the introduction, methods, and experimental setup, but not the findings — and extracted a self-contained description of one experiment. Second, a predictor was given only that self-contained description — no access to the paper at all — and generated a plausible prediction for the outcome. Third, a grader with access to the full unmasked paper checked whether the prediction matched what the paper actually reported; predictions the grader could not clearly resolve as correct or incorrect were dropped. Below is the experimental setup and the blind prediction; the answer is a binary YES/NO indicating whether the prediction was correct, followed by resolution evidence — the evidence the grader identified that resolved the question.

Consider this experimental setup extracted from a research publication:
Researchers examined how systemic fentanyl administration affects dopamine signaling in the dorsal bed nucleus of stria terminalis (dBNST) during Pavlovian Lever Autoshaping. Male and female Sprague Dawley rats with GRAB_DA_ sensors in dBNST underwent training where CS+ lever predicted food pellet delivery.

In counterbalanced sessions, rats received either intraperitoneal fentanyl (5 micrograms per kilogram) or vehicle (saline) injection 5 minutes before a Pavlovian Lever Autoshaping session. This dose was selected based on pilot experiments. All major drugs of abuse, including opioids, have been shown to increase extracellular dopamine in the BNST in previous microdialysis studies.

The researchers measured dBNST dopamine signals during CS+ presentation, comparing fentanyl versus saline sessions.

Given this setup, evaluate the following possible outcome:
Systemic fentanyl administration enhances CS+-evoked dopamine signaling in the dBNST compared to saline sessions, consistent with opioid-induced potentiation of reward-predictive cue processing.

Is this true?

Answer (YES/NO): NO